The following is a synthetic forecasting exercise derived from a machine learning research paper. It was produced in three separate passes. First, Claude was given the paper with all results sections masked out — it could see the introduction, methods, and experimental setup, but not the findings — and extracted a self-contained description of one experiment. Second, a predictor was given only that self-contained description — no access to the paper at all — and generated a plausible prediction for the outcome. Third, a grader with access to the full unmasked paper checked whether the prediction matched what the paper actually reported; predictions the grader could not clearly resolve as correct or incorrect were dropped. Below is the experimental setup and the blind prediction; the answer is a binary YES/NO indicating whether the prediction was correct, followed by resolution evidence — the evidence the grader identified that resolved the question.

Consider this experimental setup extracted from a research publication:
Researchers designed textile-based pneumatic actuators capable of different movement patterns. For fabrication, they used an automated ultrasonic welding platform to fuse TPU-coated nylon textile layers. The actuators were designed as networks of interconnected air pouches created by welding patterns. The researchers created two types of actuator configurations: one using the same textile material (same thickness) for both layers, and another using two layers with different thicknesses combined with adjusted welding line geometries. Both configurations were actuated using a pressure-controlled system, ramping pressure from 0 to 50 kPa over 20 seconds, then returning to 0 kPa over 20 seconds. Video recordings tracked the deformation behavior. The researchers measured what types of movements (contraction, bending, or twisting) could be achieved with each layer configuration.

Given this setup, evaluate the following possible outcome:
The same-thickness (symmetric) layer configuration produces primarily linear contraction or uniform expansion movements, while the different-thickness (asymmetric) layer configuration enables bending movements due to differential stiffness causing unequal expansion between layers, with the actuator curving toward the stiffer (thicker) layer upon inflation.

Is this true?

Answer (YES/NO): NO